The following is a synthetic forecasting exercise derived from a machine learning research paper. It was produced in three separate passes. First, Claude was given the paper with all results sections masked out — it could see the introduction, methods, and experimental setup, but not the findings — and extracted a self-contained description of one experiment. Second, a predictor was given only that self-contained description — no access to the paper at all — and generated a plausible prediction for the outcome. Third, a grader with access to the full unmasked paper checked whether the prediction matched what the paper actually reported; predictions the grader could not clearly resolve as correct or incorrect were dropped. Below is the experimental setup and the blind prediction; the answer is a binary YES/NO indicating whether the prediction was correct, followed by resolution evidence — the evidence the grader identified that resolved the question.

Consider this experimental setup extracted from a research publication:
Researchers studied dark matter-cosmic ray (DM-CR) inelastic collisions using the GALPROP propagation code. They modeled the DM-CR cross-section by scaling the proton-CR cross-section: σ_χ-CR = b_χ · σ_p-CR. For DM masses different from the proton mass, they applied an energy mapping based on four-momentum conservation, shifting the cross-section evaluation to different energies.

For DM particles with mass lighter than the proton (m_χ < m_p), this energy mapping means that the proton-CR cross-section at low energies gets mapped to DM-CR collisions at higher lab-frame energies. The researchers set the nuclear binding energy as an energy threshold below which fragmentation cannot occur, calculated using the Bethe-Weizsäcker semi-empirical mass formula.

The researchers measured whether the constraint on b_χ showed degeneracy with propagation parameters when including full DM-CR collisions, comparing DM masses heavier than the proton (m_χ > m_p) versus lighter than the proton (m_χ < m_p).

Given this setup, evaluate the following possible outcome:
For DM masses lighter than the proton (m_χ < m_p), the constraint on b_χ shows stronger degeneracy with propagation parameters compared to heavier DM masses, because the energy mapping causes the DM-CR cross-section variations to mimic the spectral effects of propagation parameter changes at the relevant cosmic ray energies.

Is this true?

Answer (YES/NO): NO